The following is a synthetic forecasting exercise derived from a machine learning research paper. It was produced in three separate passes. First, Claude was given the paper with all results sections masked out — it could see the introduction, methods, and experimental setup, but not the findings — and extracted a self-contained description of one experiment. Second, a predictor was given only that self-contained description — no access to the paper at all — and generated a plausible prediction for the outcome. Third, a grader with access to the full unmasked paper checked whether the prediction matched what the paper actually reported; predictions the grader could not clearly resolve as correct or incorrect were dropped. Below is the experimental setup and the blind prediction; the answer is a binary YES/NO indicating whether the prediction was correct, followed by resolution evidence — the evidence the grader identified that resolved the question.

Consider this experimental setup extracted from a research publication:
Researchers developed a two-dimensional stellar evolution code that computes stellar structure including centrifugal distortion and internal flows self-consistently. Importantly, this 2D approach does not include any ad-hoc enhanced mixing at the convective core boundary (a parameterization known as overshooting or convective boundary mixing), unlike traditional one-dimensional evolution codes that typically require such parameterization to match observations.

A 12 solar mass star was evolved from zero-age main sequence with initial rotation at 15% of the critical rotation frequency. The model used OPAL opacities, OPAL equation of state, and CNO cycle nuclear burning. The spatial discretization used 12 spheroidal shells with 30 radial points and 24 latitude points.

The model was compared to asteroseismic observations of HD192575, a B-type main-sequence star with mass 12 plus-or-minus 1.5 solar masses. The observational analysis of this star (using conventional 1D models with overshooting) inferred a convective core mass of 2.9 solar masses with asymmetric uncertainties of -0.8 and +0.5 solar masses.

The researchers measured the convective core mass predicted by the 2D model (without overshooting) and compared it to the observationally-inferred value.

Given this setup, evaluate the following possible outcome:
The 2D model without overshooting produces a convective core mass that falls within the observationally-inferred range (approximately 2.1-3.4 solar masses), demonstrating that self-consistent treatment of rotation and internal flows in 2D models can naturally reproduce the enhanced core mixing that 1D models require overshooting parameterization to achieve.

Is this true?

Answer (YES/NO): YES